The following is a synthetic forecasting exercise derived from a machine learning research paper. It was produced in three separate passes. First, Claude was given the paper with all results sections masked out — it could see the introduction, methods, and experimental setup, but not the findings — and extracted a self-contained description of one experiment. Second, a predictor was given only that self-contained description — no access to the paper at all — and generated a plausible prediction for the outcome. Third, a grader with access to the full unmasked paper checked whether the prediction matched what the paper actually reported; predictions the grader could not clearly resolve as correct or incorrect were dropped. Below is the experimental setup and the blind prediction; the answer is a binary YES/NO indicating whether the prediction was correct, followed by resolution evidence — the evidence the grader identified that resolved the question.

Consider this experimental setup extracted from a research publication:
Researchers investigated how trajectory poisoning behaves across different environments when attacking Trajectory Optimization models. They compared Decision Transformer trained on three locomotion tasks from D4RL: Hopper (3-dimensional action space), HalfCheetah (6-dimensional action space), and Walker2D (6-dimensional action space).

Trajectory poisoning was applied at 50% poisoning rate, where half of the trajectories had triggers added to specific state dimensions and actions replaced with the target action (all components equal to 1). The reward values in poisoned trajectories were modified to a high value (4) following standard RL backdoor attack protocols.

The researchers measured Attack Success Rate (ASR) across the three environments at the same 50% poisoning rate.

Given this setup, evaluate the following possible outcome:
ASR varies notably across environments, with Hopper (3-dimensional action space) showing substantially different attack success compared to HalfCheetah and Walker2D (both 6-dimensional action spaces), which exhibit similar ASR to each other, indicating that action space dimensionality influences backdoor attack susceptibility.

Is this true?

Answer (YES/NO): NO